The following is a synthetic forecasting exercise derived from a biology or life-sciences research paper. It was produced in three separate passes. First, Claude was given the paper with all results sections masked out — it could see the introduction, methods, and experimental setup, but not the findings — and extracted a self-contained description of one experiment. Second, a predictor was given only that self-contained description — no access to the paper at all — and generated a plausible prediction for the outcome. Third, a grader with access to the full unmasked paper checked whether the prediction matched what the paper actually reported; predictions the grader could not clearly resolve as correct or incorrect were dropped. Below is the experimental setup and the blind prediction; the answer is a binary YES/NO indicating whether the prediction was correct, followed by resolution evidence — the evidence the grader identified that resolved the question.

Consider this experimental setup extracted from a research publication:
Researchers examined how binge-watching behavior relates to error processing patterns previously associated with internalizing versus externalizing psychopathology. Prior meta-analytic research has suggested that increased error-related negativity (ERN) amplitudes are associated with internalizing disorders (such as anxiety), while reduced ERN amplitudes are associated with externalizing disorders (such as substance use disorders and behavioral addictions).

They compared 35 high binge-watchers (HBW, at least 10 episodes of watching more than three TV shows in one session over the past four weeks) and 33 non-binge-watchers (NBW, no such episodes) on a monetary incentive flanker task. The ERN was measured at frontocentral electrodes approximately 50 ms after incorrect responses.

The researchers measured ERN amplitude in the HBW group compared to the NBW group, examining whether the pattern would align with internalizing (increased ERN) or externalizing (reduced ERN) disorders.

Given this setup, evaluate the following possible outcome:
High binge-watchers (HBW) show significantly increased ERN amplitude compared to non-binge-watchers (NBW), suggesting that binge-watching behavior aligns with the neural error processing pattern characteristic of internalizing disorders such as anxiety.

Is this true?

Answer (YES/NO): YES